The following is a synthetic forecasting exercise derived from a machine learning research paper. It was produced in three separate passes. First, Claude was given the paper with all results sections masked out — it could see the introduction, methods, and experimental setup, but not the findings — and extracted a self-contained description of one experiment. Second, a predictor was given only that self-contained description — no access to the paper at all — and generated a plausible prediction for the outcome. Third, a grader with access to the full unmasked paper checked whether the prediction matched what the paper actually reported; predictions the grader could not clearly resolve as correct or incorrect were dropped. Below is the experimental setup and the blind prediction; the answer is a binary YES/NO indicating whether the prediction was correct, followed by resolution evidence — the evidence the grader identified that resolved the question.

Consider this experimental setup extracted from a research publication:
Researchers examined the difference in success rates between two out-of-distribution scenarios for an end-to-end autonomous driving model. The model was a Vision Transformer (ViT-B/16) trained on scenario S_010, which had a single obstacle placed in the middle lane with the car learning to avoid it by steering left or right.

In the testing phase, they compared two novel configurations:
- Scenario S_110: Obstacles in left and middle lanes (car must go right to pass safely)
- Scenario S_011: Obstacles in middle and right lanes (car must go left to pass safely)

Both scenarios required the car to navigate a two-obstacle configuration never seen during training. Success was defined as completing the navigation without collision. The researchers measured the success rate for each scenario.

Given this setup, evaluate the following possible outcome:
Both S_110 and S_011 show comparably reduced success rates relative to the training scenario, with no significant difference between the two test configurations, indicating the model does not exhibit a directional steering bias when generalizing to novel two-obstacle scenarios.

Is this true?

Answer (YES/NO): NO